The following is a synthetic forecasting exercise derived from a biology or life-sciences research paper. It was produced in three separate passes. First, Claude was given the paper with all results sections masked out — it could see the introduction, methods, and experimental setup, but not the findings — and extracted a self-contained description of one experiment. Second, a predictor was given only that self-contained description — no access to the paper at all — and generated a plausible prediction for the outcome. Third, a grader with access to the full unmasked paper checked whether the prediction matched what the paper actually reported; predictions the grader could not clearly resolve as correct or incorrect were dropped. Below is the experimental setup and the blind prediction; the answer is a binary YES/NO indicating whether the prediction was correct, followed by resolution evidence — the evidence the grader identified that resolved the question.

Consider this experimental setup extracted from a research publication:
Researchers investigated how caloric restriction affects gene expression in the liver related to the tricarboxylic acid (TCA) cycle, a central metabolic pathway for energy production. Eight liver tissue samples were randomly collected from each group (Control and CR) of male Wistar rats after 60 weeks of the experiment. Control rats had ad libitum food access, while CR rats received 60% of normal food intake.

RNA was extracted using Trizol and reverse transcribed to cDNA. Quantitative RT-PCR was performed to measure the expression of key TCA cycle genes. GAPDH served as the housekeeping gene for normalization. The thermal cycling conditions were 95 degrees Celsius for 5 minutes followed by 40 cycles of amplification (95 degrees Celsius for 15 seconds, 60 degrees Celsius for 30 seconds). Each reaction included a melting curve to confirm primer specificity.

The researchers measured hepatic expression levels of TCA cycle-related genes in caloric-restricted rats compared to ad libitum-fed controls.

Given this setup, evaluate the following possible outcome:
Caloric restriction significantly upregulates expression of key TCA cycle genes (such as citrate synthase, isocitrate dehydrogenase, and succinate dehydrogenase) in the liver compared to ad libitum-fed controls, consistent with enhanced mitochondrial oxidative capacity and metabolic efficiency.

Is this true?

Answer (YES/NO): NO